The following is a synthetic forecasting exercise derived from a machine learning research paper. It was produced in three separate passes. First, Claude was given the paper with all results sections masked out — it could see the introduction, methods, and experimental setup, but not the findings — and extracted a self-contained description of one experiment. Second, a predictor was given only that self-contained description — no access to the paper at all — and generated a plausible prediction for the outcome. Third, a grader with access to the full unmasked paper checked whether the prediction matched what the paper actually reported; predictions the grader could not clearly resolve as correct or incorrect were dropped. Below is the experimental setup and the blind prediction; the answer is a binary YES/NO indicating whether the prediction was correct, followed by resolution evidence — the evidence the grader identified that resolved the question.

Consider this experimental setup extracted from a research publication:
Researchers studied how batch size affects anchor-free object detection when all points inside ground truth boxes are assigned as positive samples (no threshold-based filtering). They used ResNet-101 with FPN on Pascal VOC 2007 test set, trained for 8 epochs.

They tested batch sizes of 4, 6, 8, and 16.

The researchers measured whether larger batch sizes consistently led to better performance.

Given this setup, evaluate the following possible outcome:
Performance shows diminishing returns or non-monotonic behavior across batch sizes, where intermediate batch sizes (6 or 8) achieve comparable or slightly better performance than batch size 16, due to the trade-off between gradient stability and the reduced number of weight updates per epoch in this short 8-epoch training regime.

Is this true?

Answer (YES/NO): YES